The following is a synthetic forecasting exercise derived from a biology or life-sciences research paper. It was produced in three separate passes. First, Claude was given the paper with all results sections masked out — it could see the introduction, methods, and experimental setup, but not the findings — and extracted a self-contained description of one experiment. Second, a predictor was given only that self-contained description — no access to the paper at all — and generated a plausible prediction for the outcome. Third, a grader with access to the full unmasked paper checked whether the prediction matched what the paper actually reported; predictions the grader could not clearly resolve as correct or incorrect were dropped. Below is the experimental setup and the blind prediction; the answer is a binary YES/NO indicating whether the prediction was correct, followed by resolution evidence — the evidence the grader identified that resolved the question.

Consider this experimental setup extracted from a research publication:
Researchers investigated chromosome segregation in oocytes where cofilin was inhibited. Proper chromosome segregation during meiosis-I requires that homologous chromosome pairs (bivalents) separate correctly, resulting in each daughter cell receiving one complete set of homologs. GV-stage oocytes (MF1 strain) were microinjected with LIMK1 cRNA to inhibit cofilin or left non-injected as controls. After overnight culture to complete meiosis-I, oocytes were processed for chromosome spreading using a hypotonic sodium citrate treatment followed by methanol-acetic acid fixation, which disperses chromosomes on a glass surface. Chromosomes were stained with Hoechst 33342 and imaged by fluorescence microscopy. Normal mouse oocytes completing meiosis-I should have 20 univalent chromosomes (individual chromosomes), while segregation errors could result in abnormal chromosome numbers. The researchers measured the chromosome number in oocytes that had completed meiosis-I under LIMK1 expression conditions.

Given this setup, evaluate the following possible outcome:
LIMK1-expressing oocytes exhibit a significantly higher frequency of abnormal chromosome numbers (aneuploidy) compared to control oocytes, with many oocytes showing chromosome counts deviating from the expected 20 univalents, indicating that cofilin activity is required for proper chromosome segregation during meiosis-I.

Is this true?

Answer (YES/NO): NO